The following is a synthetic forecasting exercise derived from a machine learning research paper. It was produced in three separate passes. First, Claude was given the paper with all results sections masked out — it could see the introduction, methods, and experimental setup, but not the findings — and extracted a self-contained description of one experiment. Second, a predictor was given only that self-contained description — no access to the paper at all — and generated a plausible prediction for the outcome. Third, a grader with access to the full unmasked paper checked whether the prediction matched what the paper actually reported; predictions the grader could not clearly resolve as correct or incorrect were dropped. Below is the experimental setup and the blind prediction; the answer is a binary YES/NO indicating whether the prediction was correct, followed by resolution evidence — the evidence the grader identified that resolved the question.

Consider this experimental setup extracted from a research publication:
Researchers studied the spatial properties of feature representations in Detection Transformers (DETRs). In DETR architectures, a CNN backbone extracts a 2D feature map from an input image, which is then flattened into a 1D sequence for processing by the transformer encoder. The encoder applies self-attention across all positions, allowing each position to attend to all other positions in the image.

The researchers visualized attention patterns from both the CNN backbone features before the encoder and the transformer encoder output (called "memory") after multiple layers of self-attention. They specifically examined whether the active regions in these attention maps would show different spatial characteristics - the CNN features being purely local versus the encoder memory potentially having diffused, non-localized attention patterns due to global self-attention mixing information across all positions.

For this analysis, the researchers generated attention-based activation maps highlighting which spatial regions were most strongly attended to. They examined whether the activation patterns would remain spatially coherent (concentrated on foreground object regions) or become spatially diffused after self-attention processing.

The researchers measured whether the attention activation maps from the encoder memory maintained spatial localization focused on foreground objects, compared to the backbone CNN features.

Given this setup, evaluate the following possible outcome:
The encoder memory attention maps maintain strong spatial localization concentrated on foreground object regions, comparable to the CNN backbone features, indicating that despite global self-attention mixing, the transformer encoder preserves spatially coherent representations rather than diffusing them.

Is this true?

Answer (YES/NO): YES